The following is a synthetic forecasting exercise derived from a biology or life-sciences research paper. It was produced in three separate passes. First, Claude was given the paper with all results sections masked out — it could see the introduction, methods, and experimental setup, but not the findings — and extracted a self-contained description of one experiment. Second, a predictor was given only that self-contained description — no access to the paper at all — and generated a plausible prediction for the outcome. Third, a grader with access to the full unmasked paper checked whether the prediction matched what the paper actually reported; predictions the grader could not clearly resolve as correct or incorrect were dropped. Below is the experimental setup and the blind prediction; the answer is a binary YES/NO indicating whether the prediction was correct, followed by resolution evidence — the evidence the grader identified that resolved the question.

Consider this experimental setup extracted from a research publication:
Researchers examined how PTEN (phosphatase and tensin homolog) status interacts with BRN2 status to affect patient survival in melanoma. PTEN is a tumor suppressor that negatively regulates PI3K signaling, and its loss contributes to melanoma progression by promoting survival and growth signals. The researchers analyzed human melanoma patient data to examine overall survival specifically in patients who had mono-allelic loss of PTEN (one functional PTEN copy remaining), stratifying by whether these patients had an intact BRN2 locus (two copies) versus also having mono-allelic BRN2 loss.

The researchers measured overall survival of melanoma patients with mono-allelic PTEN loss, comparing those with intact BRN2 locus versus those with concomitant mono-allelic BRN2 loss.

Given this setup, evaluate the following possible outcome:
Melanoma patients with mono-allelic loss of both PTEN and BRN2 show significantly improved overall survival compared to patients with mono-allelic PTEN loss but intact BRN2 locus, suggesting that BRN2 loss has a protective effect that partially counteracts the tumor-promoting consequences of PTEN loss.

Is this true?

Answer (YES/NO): NO